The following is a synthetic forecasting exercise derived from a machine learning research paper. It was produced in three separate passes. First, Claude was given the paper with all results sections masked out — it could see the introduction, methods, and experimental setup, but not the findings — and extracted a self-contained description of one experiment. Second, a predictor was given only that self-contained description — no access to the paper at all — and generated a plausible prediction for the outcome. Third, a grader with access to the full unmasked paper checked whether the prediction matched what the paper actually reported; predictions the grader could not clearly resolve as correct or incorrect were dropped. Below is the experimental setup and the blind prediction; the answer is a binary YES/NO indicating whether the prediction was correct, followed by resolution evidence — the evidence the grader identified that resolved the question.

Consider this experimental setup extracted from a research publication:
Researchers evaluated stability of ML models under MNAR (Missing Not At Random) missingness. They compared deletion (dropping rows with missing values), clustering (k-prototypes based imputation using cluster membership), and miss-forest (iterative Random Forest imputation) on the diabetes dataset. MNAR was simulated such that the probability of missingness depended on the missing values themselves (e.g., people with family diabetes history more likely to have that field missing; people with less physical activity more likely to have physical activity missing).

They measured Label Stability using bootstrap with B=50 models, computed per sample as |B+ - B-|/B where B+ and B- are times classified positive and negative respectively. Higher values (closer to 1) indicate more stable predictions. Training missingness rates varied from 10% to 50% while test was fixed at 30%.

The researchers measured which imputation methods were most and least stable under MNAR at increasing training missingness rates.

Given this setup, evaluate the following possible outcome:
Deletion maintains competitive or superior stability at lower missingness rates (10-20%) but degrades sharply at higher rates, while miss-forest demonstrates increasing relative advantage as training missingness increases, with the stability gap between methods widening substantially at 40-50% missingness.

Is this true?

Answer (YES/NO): NO